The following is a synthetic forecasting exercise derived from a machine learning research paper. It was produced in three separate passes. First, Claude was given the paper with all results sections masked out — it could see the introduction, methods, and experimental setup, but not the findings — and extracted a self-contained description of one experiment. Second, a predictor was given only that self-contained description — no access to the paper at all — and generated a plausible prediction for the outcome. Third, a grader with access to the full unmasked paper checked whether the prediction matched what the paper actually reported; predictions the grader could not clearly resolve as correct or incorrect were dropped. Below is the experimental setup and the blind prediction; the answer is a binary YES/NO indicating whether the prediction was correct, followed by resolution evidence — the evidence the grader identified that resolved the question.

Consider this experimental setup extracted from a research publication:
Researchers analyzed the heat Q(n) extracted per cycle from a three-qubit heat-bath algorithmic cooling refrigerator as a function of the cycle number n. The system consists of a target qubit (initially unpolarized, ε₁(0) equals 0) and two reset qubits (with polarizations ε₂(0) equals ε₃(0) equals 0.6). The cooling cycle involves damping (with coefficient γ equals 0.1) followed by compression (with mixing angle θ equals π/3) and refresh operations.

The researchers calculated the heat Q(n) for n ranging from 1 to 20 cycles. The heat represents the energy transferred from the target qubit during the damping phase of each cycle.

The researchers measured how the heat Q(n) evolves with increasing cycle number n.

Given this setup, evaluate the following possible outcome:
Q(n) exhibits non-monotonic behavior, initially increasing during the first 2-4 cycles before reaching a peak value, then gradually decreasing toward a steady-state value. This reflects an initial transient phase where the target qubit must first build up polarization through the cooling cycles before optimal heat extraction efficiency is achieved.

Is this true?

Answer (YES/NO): NO